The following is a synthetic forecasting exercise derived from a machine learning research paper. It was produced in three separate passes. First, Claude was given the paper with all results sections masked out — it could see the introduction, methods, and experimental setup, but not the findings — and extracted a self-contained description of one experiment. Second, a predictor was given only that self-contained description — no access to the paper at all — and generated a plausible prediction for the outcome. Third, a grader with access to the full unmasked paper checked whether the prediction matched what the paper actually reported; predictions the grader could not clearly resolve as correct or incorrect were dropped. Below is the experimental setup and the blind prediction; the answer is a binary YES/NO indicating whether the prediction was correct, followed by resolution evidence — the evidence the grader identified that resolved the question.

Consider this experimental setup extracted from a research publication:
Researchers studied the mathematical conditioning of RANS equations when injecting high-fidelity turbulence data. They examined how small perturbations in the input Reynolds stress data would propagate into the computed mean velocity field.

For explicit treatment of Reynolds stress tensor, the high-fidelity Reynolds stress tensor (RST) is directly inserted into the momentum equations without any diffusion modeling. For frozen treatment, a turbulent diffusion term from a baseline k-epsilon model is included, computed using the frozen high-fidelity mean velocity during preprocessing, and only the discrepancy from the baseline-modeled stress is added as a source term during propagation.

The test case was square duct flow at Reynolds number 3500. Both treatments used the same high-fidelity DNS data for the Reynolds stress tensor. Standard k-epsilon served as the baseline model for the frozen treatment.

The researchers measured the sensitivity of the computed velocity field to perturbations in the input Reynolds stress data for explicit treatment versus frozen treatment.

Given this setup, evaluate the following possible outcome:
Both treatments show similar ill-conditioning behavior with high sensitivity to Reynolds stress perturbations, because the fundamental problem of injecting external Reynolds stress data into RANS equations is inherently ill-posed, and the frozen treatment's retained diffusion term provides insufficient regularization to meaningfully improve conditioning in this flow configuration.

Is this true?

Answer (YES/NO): NO